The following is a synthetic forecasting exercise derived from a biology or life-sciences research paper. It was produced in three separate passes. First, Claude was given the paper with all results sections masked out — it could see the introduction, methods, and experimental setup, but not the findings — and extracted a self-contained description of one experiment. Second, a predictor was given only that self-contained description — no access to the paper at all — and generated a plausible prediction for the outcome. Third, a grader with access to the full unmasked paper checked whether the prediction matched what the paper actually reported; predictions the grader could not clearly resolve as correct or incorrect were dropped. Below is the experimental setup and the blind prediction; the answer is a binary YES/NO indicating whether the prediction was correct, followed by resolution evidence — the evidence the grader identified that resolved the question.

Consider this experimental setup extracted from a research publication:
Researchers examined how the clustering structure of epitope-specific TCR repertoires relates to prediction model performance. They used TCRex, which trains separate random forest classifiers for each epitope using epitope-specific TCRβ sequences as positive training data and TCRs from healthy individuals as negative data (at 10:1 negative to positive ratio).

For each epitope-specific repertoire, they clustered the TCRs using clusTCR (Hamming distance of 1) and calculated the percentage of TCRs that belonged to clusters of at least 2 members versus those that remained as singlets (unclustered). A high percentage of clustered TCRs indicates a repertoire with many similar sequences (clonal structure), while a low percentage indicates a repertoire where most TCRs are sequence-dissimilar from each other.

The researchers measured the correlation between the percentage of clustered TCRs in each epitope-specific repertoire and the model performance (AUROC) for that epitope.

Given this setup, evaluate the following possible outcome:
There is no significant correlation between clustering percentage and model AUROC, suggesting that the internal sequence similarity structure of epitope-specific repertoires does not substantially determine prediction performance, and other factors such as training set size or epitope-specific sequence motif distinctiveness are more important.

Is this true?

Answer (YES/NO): NO